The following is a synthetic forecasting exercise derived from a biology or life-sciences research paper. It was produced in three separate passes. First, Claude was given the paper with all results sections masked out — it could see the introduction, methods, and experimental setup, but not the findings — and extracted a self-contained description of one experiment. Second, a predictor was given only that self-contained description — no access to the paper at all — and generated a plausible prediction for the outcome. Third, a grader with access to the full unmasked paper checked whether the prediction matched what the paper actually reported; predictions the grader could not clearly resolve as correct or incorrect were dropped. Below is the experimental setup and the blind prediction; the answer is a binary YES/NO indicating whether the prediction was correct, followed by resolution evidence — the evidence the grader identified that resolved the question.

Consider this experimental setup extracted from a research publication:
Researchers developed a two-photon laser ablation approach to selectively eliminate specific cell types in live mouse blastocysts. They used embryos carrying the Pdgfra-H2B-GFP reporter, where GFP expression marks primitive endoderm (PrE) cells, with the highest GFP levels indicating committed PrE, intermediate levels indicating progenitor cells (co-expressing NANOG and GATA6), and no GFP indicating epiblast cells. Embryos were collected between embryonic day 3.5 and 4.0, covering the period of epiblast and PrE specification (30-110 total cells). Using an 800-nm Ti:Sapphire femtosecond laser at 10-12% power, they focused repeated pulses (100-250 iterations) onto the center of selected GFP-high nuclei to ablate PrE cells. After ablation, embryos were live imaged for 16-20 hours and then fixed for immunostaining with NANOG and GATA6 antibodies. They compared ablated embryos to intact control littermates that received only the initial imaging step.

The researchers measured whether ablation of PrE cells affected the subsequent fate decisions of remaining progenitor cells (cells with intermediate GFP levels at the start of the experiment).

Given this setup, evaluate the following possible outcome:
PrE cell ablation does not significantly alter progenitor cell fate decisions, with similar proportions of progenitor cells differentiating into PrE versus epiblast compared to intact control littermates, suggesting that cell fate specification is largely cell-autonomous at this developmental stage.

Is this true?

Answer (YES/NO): NO